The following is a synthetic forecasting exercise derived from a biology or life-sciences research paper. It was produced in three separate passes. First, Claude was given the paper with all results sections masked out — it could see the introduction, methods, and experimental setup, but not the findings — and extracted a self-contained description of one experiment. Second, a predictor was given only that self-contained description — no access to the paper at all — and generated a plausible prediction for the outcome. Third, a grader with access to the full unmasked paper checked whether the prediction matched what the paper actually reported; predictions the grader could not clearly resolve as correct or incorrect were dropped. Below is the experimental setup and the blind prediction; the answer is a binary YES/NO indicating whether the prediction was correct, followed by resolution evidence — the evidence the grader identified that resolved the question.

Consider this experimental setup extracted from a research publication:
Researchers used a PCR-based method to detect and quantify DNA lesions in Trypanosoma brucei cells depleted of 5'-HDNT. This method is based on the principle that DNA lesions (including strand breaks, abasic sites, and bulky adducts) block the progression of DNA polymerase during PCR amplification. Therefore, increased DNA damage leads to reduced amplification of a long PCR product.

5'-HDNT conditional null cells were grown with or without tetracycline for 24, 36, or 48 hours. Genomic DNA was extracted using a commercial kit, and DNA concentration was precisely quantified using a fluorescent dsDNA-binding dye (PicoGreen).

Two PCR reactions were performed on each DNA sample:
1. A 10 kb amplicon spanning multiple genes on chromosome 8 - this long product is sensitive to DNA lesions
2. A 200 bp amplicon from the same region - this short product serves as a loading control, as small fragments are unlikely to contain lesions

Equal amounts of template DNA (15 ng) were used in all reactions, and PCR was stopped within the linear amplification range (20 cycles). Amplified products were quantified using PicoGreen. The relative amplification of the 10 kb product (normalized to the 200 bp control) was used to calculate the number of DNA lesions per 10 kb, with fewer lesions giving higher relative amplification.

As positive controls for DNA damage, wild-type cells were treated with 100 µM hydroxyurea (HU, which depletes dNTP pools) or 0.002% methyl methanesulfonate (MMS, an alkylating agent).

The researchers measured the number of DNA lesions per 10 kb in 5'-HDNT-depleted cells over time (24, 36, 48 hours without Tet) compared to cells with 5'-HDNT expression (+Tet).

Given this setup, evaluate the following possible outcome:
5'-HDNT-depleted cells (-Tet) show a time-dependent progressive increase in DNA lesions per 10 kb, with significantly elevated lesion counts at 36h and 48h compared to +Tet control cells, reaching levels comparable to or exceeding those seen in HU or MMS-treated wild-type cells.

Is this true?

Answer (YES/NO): YES